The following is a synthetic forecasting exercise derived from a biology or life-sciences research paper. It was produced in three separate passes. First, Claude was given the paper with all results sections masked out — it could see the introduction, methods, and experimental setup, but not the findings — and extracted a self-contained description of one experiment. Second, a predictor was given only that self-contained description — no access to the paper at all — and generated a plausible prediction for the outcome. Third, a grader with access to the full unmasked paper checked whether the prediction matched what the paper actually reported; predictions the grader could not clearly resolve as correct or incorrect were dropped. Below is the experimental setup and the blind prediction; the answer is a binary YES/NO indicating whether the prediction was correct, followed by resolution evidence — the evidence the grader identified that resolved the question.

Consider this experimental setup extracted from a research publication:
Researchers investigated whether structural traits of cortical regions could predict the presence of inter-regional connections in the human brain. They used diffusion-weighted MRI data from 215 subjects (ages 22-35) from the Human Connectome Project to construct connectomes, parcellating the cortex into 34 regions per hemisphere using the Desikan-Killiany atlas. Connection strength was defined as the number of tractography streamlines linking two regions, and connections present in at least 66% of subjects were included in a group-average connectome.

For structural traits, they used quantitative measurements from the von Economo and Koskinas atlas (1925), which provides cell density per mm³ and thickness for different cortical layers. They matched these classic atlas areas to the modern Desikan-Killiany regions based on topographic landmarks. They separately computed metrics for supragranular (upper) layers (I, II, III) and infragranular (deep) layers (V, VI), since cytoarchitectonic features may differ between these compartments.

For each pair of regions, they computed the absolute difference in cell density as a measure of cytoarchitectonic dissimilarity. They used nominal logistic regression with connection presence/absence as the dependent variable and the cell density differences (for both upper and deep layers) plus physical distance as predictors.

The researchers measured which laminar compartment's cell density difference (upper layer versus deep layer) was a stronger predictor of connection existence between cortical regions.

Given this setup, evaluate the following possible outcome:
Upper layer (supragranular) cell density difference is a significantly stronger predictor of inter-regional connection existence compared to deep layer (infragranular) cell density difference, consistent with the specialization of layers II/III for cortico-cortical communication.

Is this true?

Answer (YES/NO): YES